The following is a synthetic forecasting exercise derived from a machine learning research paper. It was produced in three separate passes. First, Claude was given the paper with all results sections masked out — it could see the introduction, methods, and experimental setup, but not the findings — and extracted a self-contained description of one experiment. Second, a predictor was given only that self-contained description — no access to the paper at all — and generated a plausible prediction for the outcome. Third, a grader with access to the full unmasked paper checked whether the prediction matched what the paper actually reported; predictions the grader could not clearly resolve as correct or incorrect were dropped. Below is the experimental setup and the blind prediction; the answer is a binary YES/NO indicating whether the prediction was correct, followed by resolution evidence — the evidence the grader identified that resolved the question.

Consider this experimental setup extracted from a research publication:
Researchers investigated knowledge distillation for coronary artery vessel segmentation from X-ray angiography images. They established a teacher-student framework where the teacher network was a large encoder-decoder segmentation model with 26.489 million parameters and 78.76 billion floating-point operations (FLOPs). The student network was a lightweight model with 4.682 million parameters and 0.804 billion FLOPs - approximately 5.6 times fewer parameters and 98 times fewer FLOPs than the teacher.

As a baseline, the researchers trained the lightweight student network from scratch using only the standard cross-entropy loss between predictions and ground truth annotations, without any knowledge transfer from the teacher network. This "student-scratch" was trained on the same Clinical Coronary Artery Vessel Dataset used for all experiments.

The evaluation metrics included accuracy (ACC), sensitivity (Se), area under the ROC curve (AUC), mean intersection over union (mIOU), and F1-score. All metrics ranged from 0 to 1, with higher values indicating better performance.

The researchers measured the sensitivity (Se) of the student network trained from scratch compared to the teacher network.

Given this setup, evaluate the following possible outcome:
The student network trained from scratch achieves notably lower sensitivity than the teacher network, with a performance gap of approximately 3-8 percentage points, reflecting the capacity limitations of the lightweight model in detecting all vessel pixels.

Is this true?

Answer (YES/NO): YES